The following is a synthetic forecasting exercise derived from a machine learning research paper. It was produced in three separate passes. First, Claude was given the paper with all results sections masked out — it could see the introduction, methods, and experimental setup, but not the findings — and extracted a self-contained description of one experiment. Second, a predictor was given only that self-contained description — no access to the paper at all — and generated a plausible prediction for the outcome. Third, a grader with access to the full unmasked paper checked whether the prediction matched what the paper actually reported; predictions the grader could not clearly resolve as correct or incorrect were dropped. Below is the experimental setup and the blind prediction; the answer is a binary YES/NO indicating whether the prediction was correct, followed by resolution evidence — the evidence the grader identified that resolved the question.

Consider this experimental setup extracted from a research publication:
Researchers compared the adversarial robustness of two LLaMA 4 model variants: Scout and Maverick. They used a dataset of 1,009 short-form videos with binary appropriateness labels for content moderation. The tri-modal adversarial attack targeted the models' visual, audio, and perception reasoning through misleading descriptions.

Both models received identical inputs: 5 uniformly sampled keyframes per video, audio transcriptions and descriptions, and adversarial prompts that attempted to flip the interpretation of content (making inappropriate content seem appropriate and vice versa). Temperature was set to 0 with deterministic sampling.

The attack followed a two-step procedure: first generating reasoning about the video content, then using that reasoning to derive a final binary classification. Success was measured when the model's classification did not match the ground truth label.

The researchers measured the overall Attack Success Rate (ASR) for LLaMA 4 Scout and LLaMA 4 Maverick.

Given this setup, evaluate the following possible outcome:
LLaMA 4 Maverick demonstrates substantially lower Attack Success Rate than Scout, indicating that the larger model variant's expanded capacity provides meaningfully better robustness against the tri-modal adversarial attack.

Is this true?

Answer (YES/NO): NO